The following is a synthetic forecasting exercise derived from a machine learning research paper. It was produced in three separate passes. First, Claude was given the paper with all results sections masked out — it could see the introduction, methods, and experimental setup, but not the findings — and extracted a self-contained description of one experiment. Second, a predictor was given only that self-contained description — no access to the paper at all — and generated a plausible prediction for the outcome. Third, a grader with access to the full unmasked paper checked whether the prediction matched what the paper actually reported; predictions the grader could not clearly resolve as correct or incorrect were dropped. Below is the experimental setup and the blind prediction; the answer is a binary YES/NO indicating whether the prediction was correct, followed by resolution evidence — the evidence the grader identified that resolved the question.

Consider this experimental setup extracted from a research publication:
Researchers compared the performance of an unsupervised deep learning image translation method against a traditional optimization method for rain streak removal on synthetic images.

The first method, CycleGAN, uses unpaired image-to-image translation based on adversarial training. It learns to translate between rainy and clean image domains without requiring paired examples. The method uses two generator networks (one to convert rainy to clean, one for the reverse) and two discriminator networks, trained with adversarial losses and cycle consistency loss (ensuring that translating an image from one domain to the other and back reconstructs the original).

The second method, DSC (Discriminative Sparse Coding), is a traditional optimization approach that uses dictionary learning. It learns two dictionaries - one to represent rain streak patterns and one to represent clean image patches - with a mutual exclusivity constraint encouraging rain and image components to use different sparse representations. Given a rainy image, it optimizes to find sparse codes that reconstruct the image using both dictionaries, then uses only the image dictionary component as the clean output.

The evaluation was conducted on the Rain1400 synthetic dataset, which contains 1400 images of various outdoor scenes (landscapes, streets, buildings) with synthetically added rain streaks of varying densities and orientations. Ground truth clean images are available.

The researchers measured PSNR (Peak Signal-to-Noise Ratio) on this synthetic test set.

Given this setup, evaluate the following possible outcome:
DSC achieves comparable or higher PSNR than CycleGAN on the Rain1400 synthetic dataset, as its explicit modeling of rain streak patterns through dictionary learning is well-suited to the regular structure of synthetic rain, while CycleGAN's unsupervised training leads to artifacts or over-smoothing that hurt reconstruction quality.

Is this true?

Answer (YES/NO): NO